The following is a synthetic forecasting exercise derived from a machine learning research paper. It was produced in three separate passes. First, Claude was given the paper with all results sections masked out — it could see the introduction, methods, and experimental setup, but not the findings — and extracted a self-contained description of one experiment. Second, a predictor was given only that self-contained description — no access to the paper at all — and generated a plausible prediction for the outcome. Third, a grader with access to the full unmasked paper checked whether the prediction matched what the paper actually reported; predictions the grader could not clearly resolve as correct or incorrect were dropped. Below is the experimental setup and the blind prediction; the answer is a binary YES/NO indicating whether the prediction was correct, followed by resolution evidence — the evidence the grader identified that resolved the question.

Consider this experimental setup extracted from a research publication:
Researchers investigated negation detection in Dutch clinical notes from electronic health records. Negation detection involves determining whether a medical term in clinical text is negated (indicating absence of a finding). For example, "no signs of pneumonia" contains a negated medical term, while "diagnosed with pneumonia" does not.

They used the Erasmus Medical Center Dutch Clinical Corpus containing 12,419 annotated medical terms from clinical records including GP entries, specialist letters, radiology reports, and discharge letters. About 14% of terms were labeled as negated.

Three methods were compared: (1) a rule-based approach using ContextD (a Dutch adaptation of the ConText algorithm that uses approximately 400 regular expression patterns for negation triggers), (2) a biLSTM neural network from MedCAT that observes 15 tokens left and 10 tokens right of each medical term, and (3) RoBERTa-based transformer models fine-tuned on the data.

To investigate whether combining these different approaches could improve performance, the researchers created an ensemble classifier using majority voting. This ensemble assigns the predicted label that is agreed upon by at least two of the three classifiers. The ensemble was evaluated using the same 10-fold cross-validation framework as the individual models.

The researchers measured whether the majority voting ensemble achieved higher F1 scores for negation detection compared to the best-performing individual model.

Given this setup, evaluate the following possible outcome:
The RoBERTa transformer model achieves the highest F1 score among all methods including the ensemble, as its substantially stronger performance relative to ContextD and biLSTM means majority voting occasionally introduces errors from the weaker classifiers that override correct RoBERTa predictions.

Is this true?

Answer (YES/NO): YES